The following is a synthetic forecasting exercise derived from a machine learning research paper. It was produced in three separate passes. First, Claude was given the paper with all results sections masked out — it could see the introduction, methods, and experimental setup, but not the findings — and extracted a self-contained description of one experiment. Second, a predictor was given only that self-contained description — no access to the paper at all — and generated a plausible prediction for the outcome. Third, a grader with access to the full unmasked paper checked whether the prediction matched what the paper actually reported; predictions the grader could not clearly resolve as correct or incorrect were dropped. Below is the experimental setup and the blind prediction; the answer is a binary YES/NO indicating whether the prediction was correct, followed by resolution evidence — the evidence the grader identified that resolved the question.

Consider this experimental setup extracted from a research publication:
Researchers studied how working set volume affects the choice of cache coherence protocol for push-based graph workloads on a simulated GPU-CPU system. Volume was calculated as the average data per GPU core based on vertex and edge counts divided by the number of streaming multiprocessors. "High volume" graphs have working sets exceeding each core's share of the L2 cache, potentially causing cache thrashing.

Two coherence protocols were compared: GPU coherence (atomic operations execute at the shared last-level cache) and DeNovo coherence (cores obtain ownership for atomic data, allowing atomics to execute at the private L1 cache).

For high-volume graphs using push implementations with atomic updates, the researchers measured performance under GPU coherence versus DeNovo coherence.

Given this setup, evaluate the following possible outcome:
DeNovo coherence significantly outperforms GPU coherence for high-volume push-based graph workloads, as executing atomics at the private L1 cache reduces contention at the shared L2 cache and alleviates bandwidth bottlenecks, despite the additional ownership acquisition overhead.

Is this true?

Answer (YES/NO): NO